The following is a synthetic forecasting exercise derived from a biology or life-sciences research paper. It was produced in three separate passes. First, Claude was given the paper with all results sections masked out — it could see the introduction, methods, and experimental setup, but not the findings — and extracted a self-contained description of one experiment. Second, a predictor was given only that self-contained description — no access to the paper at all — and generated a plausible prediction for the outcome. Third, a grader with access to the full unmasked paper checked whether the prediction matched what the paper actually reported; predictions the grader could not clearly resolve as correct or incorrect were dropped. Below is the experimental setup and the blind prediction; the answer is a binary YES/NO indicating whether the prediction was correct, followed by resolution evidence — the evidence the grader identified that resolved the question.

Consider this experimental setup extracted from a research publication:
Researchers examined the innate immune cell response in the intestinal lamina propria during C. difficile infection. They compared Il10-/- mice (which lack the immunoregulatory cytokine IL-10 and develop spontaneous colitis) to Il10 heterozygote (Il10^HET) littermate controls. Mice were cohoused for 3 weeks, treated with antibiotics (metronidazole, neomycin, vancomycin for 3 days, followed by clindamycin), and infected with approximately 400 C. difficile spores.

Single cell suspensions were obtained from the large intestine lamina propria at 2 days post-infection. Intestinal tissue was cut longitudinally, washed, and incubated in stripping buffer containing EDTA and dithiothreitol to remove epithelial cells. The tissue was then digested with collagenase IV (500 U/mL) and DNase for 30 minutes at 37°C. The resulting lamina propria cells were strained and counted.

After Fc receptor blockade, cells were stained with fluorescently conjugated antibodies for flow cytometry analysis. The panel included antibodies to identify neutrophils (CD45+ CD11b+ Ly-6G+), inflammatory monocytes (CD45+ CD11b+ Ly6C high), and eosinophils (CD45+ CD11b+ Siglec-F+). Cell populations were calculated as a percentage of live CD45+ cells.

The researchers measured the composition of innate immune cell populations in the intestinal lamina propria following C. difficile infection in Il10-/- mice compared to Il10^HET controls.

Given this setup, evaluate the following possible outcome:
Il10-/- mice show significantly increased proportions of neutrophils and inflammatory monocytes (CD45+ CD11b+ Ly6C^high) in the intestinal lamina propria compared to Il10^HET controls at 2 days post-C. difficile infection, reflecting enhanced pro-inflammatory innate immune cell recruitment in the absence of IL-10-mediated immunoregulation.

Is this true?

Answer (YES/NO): NO